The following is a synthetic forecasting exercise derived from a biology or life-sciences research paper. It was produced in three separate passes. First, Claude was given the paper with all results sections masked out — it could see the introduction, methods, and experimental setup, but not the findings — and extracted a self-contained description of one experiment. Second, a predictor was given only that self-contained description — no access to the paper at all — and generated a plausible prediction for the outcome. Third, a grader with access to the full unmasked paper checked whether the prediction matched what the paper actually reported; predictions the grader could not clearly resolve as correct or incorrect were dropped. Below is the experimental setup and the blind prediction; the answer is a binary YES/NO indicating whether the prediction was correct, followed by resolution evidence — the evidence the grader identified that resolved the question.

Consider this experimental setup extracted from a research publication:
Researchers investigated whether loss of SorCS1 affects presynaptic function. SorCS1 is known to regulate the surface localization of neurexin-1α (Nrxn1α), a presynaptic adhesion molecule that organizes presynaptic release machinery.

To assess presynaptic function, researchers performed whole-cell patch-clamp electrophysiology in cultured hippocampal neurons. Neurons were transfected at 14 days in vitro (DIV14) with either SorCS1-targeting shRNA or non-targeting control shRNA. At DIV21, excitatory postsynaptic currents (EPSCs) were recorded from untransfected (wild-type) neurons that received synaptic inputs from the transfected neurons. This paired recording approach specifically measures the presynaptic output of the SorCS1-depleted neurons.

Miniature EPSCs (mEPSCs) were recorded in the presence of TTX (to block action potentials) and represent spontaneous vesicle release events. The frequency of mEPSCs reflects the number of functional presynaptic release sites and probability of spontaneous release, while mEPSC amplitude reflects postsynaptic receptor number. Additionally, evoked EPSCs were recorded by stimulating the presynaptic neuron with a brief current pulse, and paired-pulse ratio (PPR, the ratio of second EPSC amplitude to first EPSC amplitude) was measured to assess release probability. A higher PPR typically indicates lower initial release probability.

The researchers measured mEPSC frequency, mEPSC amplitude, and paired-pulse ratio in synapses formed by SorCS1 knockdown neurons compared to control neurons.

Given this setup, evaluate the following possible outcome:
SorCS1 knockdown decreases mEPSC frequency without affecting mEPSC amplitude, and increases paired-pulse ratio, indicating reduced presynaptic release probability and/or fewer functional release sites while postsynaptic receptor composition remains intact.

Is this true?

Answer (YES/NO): NO